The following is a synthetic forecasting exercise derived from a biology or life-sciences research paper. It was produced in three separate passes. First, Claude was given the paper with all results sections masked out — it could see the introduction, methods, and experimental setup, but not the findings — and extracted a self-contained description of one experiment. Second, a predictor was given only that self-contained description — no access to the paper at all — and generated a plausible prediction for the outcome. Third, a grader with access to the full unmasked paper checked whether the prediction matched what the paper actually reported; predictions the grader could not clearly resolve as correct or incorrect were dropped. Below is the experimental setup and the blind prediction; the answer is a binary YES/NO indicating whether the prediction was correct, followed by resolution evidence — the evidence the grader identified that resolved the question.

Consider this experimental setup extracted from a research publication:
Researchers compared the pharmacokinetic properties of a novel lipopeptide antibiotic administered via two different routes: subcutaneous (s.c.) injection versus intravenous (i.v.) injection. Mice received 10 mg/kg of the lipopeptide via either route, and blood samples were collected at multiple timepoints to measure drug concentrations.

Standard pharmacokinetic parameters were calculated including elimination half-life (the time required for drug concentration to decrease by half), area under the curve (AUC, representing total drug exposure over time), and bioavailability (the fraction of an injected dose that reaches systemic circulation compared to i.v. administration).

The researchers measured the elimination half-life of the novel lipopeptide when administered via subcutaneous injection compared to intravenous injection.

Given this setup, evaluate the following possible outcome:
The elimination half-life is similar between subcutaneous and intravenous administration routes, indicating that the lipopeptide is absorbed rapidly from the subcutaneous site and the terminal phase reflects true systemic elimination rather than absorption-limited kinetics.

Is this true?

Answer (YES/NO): NO